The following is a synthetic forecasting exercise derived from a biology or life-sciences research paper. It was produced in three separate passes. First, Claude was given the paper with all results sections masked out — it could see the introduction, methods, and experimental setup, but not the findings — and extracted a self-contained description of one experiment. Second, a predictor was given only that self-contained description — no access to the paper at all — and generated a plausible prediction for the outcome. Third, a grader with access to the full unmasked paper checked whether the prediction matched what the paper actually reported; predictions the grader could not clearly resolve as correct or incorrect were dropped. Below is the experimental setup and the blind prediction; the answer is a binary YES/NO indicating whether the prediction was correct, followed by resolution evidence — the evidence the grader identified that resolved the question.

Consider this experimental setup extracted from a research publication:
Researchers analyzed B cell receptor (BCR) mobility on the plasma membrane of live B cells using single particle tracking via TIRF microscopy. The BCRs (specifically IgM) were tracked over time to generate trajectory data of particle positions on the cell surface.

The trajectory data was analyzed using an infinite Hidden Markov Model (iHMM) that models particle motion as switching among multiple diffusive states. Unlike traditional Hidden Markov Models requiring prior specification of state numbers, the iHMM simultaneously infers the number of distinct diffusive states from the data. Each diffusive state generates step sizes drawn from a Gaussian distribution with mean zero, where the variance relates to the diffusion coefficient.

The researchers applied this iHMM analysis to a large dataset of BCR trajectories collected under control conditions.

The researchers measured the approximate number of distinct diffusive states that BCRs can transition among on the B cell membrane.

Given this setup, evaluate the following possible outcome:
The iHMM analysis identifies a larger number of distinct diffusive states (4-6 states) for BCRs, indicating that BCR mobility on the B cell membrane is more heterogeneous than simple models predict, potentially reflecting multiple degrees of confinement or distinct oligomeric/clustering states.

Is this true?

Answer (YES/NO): YES